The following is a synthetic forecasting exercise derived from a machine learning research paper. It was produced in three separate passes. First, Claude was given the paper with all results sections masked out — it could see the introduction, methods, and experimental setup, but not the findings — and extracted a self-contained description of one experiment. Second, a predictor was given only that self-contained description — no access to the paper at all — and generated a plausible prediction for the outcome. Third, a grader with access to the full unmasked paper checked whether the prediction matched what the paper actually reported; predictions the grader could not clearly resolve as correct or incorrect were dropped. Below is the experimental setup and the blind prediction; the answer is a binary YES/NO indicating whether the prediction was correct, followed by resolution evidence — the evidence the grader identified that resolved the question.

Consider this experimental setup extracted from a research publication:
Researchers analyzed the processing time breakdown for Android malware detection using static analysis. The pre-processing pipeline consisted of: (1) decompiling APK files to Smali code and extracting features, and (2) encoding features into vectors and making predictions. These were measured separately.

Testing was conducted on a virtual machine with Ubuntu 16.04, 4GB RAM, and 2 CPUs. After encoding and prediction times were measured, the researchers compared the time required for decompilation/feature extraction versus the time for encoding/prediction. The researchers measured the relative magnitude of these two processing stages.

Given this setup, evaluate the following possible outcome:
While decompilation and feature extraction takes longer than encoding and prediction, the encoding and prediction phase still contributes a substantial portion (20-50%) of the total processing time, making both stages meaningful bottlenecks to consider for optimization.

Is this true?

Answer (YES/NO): NO